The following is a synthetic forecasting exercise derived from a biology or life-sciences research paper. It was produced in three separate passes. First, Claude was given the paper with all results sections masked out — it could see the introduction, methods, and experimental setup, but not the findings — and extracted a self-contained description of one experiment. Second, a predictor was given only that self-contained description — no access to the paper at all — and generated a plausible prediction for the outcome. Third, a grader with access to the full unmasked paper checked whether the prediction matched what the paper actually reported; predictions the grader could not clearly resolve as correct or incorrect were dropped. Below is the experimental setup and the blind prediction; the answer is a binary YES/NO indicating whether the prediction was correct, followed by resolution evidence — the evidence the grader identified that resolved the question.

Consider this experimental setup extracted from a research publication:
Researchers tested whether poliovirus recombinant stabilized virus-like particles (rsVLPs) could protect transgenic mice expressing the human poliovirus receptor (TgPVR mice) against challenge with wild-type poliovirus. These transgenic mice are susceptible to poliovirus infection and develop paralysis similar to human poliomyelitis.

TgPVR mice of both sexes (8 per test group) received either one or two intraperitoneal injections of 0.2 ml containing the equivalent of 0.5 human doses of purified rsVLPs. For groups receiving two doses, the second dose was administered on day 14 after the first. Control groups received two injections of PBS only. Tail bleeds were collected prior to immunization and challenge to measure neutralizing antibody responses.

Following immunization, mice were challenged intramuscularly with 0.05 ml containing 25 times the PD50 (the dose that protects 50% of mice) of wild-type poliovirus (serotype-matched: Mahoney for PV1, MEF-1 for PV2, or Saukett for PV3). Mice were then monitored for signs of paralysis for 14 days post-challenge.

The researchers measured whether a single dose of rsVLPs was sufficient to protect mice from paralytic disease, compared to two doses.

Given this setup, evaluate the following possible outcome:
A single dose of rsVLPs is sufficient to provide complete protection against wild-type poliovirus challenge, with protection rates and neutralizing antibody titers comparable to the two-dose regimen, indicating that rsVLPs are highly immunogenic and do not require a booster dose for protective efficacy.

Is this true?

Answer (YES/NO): NO